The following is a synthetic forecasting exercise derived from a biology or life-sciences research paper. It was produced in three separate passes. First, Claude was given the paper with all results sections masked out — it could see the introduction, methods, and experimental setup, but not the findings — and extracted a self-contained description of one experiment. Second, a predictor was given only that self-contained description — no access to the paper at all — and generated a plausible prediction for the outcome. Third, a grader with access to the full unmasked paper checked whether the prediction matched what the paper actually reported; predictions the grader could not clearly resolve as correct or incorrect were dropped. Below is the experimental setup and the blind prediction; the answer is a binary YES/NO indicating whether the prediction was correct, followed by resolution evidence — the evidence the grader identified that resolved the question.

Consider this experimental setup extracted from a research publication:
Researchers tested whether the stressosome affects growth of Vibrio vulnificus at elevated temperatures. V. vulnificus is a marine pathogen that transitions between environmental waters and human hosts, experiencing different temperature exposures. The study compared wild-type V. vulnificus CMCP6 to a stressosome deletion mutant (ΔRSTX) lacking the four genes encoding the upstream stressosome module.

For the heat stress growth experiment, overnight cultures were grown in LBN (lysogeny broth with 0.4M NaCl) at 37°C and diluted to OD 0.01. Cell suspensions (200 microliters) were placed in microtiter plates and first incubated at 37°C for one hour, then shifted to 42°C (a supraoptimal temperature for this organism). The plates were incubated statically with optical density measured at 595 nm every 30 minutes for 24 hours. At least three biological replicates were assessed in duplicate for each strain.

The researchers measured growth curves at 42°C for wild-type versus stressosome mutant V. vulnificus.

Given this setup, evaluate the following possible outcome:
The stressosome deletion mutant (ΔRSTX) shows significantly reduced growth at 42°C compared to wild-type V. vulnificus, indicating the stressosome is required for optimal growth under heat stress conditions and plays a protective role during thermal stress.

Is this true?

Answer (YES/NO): NO